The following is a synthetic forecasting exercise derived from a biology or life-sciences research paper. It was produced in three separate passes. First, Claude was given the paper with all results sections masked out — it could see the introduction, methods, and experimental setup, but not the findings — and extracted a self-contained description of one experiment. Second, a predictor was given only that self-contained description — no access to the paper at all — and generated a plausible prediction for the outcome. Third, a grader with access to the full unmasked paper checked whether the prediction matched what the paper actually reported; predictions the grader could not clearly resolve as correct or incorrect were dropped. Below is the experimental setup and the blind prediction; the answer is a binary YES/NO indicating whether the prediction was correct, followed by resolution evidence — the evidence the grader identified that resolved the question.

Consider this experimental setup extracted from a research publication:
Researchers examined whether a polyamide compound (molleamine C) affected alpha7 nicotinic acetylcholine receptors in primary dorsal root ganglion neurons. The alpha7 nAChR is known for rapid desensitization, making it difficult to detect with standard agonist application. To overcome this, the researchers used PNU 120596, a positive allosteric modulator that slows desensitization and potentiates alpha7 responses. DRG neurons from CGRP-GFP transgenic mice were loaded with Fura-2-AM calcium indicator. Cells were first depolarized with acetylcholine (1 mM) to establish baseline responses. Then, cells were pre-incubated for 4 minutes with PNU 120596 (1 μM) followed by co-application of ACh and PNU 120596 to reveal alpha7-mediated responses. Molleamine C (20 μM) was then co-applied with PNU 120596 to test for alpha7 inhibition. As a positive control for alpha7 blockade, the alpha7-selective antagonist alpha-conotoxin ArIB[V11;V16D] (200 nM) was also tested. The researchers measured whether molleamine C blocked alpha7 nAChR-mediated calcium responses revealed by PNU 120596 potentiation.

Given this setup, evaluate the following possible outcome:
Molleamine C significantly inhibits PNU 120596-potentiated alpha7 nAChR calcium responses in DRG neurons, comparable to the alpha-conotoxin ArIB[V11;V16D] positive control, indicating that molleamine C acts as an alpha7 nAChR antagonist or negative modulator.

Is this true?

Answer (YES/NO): NO